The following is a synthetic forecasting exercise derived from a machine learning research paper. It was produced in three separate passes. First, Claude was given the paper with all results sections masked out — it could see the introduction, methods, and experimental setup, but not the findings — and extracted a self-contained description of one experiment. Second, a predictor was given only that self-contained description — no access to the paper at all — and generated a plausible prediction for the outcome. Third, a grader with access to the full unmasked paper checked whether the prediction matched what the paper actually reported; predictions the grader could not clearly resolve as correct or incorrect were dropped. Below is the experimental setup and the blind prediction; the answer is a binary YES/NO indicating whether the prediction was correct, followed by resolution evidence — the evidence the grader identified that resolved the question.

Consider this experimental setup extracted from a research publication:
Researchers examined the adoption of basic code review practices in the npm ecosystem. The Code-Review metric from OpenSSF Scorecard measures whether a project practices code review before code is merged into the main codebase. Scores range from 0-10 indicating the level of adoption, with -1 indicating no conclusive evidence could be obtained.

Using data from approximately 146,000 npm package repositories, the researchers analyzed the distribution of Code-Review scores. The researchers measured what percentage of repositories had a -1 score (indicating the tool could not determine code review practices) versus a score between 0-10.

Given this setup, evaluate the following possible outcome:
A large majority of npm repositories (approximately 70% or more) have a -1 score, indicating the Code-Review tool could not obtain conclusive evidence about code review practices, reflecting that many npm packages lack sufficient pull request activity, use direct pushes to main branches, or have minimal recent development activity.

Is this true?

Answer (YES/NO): NO